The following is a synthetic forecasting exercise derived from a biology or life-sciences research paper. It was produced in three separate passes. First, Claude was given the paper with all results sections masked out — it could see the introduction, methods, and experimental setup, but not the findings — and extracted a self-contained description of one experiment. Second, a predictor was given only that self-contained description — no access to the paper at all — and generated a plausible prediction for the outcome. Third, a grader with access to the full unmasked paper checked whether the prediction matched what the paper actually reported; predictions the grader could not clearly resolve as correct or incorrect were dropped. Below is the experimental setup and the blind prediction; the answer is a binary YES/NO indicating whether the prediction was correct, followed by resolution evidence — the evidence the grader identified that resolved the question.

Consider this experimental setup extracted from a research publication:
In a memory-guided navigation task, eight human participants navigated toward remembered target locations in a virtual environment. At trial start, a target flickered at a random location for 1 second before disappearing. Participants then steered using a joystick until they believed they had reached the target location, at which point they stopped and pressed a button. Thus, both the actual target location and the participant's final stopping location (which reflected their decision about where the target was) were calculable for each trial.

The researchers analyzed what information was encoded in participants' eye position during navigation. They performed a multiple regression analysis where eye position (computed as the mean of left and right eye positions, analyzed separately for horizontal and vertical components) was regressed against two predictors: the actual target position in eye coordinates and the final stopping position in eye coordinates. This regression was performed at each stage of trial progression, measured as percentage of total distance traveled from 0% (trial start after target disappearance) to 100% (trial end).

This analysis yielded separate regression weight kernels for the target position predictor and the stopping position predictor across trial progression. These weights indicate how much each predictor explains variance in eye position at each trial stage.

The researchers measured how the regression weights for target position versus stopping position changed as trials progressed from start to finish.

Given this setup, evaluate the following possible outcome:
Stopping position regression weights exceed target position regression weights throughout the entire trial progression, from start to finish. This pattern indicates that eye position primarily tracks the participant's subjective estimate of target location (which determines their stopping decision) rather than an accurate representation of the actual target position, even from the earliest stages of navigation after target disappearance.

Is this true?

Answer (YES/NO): NO